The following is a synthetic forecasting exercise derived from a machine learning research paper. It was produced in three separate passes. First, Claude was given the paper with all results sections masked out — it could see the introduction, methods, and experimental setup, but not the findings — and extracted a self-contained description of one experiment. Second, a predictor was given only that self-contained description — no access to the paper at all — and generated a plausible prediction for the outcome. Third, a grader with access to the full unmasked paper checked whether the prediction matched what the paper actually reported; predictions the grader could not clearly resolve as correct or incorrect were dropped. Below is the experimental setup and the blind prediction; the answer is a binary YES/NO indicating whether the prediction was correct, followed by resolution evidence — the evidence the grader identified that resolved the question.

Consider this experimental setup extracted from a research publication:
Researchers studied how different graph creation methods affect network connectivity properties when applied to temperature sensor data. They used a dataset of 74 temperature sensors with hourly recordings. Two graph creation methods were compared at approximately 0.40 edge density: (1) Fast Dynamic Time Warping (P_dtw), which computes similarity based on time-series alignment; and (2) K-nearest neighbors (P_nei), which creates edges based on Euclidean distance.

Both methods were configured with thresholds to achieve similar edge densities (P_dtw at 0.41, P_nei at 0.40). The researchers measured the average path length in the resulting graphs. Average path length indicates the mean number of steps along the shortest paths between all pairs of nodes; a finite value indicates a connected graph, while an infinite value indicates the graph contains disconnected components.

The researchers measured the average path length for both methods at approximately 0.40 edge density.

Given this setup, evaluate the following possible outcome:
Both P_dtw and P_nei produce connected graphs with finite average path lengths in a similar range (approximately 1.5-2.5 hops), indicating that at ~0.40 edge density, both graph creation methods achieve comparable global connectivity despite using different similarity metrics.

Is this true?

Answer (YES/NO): NO